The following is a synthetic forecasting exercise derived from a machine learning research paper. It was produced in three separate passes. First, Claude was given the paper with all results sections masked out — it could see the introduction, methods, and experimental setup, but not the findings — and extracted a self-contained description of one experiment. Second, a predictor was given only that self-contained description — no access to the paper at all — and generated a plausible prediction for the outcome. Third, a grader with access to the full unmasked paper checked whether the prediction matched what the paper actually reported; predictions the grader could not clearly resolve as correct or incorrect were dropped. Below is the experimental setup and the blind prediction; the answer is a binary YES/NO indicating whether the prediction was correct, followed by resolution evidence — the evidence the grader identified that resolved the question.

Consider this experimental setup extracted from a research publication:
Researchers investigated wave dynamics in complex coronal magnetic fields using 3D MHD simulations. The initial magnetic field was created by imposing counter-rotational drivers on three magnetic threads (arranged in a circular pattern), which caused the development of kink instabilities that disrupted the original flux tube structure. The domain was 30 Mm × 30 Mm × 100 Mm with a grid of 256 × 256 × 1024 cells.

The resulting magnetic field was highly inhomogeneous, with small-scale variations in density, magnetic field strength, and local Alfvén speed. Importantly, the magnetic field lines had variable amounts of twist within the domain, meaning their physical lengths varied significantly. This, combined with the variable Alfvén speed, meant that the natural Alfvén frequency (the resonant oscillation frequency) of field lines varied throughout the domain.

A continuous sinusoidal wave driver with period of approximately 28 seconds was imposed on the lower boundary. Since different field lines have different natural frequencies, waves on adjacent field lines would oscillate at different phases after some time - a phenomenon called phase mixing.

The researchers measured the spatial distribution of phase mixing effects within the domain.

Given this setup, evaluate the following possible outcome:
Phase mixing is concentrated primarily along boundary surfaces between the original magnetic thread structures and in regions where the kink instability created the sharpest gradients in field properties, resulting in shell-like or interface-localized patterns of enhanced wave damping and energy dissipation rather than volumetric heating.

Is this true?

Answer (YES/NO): NO